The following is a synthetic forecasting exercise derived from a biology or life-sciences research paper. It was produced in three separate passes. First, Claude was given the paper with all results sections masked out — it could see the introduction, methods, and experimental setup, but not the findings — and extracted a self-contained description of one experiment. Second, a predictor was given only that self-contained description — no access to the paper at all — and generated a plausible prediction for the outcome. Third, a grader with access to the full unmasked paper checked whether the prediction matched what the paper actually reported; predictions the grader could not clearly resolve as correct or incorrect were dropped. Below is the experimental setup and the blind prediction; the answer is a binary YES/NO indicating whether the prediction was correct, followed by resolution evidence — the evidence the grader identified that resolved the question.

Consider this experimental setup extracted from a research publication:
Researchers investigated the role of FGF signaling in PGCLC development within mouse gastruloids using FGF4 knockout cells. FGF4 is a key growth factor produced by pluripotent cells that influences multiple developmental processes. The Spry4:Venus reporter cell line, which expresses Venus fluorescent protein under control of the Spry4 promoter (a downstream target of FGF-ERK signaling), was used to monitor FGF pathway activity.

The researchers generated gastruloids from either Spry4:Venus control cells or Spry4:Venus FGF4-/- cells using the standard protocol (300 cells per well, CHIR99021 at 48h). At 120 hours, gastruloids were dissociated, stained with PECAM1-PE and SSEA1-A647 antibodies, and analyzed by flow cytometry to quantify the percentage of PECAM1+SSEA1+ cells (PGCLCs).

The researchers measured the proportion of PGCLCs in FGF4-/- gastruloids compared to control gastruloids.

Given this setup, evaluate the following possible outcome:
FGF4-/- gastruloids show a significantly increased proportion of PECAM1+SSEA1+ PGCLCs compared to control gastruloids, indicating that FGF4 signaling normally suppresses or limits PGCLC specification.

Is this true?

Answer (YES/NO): YES